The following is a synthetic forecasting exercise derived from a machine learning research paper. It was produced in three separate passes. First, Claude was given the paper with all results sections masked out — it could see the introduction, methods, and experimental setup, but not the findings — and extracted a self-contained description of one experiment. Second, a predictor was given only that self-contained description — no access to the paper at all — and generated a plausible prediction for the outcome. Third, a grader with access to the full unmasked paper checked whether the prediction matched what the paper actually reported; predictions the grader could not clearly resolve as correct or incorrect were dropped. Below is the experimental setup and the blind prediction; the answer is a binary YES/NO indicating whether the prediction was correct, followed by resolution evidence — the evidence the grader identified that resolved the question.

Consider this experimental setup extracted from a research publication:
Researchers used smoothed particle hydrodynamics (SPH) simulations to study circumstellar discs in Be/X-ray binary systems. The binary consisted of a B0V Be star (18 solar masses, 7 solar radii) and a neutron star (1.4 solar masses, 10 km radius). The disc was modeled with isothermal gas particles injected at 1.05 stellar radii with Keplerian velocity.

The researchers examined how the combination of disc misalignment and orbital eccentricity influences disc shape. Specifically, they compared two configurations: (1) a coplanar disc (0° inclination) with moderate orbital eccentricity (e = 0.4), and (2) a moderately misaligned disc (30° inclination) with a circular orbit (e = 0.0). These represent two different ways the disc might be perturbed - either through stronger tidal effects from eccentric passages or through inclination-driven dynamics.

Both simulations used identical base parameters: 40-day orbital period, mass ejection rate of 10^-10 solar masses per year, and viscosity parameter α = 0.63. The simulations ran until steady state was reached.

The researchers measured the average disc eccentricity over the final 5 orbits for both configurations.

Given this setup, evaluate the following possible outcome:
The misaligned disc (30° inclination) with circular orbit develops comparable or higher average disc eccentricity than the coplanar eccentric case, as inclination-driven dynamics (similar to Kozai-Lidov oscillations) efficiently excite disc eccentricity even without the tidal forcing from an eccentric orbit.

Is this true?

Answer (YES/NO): NO